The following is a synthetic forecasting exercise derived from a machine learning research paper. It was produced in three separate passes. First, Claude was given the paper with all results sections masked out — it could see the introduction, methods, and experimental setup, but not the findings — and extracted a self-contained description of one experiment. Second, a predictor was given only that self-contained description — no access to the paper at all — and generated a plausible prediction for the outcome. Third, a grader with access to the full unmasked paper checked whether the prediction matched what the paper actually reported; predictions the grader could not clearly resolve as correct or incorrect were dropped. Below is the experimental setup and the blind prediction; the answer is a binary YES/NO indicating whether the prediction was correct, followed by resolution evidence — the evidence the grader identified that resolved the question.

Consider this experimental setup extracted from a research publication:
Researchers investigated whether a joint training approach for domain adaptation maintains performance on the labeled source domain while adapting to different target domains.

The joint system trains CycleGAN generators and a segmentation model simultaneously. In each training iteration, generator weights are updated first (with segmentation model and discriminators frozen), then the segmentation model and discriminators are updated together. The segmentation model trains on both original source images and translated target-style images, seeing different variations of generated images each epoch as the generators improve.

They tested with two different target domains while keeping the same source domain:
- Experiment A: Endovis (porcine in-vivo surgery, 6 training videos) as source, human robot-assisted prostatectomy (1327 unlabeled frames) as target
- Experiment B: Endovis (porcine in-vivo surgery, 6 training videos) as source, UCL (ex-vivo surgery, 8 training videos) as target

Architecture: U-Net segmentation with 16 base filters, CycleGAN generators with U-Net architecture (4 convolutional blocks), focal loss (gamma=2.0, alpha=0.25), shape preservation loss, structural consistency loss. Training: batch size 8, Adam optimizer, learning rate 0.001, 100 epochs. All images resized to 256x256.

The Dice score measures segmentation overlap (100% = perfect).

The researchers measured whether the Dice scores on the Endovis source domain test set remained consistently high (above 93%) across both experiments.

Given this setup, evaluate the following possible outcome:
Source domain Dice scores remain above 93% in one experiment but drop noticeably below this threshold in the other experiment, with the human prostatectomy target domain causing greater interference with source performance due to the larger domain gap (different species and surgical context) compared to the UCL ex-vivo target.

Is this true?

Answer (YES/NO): NO